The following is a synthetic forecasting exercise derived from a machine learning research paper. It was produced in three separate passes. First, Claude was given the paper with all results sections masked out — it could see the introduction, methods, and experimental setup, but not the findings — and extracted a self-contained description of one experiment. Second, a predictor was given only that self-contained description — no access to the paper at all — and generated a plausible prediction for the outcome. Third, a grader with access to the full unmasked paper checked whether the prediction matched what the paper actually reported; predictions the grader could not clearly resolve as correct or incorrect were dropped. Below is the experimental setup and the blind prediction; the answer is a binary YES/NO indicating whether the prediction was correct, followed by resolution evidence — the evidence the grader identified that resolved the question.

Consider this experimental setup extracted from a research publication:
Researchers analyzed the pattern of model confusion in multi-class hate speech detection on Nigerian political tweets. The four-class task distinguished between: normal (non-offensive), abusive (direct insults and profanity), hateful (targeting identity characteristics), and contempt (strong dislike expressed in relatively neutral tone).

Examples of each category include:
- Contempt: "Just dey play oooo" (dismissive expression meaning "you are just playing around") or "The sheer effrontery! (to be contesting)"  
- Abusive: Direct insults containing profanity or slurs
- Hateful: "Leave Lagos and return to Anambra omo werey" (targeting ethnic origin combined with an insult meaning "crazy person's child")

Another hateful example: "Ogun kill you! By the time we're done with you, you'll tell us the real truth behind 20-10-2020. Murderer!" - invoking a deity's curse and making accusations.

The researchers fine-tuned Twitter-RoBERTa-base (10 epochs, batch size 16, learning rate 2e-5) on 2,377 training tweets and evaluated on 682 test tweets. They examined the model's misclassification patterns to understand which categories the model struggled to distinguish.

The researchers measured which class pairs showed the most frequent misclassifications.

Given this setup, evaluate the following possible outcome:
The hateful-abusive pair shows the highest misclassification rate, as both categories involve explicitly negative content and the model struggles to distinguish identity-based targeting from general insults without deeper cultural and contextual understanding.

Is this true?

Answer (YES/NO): YES